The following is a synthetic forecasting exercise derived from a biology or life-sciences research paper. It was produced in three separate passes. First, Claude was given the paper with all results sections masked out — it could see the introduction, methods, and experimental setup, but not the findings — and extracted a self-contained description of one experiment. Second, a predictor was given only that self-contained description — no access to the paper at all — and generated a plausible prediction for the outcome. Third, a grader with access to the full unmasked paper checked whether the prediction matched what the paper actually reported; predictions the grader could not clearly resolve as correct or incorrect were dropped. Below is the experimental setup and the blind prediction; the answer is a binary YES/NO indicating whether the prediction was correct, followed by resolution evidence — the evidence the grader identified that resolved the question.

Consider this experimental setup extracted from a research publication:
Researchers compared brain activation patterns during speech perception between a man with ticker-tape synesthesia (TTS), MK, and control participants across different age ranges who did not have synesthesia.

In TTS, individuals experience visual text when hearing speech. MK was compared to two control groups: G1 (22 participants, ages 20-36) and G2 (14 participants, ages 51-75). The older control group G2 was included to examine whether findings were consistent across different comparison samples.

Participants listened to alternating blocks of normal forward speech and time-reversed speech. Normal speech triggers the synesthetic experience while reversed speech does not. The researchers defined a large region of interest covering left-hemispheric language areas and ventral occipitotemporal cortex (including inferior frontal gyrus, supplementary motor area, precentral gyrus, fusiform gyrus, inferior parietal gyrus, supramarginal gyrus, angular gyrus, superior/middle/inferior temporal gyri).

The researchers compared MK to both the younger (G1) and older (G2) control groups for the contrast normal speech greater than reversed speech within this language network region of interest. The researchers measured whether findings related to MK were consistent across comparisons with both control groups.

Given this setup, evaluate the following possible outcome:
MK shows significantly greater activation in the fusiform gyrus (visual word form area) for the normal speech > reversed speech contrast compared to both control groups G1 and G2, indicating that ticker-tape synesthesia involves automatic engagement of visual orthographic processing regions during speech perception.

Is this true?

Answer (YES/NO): YES